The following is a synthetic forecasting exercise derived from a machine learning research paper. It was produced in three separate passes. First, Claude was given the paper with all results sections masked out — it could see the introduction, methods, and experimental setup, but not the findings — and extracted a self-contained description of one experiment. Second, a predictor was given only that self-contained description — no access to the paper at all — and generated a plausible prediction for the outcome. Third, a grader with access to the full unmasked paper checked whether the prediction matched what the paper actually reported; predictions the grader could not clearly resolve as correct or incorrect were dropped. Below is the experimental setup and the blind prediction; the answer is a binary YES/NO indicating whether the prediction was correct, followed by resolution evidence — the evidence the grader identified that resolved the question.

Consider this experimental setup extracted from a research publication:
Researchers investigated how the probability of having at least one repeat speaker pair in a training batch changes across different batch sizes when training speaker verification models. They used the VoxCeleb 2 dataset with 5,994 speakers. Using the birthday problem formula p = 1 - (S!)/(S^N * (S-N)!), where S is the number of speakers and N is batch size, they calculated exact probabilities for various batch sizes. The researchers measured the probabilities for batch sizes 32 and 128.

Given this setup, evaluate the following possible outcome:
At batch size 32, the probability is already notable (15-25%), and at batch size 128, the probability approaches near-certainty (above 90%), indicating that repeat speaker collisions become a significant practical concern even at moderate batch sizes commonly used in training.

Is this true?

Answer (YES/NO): NO